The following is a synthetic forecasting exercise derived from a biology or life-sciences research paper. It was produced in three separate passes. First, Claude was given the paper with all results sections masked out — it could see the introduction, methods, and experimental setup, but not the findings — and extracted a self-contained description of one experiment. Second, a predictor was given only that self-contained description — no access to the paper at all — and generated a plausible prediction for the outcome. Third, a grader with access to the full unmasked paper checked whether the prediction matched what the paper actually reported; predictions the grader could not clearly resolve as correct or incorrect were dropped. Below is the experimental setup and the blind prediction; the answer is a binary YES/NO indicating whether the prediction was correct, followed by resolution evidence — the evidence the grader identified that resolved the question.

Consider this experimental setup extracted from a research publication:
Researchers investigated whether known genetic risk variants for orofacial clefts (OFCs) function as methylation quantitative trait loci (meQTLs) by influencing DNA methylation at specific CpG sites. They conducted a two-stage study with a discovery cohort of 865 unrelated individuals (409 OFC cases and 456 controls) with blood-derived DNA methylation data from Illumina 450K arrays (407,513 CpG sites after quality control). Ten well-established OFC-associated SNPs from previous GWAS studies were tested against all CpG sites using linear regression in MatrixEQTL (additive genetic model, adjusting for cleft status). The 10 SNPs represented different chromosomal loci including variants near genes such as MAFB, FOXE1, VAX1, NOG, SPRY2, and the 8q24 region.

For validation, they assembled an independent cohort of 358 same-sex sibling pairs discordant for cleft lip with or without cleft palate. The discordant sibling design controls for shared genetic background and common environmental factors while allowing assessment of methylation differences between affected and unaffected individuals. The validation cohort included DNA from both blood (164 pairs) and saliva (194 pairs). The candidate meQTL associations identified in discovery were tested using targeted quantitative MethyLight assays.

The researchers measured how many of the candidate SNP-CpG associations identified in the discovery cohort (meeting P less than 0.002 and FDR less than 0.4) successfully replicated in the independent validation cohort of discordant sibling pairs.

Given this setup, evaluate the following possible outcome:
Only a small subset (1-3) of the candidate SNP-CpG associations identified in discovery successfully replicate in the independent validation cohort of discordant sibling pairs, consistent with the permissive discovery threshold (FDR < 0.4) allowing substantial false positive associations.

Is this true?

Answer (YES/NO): NO